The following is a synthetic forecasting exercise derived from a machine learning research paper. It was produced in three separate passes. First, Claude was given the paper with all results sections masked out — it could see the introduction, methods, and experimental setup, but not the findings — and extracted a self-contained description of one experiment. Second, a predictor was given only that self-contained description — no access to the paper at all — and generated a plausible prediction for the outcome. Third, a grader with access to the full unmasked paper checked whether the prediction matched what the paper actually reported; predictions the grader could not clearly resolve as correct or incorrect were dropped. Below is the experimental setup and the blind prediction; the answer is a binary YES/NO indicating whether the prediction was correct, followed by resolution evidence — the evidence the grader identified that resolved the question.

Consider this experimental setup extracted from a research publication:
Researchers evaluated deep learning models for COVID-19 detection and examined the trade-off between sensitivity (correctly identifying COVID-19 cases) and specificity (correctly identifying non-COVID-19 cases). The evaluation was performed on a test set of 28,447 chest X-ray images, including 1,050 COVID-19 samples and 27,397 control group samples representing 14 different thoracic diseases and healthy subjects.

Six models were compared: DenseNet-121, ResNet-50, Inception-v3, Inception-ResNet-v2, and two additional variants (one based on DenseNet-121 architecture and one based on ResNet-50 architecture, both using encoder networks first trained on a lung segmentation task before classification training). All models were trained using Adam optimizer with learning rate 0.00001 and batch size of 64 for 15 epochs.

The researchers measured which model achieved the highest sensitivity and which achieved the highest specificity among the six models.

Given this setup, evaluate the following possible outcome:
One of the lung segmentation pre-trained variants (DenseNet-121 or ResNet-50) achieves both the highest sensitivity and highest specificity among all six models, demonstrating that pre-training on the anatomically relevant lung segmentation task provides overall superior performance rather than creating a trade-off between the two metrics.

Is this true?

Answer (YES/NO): NO